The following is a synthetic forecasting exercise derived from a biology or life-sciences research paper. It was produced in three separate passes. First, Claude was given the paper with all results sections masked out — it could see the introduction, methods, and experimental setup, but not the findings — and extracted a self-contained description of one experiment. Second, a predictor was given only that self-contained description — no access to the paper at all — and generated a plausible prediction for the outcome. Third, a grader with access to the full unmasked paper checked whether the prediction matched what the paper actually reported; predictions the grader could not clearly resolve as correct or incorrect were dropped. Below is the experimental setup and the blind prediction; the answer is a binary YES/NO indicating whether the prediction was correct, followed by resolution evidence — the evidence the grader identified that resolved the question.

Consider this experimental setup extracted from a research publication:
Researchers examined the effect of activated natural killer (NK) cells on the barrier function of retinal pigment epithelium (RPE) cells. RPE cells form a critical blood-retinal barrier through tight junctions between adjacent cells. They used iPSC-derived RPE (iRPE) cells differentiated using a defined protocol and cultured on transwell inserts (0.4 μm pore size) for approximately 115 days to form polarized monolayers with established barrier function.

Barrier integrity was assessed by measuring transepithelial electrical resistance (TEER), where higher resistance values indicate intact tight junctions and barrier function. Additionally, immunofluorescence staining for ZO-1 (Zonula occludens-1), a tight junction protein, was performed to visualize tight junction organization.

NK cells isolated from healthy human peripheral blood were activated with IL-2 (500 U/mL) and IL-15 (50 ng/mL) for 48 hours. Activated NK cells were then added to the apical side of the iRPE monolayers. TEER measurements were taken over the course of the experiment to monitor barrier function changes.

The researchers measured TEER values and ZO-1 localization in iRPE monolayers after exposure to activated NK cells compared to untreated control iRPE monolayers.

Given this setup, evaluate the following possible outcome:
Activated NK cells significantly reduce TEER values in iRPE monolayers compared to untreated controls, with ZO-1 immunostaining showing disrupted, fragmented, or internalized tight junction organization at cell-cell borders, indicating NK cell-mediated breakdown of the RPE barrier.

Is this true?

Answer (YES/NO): YES